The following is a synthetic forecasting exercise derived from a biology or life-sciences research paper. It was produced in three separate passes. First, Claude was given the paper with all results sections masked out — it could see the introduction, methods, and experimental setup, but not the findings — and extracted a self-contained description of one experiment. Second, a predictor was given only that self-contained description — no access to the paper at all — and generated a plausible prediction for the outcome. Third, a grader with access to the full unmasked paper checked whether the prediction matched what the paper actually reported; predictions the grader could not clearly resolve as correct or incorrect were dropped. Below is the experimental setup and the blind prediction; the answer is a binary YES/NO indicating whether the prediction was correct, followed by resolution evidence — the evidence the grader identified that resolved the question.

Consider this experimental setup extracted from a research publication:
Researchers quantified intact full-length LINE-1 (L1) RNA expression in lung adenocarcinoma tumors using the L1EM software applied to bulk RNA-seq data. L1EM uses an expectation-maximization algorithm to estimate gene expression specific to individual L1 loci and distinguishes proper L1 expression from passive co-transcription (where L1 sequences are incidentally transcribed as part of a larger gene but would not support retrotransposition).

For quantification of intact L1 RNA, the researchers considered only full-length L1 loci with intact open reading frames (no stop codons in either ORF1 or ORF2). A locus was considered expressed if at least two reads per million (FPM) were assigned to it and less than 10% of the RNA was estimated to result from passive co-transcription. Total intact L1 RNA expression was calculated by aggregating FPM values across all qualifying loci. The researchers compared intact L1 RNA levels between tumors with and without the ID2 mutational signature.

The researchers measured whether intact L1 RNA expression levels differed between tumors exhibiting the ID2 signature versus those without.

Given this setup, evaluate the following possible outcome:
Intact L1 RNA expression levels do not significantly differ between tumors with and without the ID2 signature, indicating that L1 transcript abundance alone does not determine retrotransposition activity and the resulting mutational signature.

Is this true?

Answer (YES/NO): NO